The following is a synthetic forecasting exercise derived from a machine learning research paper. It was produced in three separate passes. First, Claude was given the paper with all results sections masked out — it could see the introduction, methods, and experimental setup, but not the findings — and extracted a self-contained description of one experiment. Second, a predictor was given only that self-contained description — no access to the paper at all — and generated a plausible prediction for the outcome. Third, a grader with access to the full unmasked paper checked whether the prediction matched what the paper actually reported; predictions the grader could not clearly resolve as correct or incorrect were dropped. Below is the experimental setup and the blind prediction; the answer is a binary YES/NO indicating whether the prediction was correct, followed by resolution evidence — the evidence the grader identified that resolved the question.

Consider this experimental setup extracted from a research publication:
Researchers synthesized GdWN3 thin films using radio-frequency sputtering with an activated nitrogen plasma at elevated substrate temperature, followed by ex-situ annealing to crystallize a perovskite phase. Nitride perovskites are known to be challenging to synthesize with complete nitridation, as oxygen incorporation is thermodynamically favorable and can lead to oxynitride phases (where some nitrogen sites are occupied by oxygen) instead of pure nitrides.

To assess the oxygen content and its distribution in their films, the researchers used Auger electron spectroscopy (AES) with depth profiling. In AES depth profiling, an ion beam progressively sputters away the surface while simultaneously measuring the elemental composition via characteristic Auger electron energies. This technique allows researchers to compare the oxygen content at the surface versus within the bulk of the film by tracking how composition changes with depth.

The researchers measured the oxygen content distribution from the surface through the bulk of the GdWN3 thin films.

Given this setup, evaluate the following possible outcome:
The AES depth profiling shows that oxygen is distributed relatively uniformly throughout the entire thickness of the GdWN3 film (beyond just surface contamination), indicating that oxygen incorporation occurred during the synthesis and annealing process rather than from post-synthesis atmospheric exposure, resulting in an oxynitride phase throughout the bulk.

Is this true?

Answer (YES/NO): NO